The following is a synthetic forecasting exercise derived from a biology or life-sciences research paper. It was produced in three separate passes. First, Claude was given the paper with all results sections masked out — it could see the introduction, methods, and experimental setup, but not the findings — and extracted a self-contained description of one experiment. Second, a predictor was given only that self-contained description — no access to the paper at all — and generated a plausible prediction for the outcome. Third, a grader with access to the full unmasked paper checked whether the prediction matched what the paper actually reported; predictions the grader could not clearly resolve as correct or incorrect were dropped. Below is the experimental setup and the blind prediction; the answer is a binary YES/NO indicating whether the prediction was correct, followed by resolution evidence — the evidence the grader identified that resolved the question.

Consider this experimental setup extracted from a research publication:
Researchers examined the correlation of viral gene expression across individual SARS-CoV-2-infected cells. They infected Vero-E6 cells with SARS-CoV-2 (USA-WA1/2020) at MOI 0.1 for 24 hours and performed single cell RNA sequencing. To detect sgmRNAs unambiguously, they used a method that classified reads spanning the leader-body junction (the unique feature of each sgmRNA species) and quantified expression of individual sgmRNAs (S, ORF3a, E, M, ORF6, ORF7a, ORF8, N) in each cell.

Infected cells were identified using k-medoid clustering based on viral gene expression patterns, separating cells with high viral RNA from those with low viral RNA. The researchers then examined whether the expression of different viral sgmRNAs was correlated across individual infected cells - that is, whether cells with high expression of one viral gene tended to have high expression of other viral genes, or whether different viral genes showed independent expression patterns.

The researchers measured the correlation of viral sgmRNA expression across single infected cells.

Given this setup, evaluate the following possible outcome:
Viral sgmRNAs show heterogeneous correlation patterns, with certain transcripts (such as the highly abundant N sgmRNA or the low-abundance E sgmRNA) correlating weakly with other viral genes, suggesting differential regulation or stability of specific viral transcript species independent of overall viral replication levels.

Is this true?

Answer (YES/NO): NO